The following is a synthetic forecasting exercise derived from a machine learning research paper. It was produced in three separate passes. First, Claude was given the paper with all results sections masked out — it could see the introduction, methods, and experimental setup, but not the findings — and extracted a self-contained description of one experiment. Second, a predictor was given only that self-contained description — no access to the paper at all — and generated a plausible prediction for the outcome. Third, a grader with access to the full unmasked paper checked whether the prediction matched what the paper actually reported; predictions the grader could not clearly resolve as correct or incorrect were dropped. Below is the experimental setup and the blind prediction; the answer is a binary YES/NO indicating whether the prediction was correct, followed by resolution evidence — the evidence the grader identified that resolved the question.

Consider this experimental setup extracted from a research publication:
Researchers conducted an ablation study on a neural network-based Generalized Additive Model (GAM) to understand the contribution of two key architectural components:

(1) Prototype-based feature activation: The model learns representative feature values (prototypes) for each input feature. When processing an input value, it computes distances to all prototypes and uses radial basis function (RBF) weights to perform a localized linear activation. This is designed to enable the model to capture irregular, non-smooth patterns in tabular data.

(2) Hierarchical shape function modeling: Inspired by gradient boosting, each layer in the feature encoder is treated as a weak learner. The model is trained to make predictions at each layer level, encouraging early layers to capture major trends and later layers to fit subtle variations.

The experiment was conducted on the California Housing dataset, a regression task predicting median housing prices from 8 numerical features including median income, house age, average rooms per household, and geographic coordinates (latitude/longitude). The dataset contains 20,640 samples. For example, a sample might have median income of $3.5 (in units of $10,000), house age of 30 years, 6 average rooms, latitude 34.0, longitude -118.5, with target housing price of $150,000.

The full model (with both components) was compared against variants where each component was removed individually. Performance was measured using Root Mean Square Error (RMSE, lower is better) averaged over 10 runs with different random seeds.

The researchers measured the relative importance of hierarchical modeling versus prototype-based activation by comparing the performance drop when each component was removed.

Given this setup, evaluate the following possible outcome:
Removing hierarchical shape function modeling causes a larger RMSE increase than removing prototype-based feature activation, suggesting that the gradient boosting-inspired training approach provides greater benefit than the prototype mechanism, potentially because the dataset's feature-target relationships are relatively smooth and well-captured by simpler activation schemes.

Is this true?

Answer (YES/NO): YES